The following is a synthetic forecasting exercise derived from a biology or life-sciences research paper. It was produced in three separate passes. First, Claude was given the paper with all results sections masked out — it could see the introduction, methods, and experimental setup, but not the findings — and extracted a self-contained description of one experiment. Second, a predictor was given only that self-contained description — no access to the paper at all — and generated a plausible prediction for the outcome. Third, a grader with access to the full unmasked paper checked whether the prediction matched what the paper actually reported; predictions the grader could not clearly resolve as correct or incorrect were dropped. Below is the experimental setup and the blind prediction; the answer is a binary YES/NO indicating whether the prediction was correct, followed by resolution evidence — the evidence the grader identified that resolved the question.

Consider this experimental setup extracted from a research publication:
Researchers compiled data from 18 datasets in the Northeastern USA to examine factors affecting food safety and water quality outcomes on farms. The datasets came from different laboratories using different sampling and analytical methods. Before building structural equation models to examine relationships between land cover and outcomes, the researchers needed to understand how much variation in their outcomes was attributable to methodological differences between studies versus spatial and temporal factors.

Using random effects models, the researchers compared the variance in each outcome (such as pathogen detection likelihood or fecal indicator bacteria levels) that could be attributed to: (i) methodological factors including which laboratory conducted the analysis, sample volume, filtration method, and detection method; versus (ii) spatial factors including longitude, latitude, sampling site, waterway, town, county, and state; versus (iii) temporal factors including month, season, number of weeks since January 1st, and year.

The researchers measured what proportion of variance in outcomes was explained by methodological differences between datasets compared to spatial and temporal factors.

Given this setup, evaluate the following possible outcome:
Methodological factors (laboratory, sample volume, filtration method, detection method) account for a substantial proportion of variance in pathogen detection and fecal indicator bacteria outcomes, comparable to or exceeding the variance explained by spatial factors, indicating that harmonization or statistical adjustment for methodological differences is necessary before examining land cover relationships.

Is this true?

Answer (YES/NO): NO